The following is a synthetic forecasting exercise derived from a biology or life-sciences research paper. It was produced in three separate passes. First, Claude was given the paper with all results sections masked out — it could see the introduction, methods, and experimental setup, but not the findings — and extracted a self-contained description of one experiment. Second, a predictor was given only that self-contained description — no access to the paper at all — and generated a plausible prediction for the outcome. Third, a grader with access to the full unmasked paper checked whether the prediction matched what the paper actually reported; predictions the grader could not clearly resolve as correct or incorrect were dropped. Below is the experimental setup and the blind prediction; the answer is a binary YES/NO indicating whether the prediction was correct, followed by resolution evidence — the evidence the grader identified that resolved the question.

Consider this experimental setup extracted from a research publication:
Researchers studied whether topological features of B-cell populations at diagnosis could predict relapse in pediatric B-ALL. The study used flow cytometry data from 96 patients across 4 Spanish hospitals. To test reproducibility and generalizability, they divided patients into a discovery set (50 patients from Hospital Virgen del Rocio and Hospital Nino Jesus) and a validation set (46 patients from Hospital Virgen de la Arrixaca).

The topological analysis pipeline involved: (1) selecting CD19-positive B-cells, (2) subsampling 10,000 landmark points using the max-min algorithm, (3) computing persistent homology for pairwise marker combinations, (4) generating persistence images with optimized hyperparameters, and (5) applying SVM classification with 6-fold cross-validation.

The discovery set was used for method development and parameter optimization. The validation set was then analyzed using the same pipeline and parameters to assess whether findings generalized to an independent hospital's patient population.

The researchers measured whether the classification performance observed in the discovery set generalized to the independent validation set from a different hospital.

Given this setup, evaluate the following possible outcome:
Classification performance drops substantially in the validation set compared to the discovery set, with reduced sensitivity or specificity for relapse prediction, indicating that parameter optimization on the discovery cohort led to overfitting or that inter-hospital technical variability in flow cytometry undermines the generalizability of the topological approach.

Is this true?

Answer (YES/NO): NO